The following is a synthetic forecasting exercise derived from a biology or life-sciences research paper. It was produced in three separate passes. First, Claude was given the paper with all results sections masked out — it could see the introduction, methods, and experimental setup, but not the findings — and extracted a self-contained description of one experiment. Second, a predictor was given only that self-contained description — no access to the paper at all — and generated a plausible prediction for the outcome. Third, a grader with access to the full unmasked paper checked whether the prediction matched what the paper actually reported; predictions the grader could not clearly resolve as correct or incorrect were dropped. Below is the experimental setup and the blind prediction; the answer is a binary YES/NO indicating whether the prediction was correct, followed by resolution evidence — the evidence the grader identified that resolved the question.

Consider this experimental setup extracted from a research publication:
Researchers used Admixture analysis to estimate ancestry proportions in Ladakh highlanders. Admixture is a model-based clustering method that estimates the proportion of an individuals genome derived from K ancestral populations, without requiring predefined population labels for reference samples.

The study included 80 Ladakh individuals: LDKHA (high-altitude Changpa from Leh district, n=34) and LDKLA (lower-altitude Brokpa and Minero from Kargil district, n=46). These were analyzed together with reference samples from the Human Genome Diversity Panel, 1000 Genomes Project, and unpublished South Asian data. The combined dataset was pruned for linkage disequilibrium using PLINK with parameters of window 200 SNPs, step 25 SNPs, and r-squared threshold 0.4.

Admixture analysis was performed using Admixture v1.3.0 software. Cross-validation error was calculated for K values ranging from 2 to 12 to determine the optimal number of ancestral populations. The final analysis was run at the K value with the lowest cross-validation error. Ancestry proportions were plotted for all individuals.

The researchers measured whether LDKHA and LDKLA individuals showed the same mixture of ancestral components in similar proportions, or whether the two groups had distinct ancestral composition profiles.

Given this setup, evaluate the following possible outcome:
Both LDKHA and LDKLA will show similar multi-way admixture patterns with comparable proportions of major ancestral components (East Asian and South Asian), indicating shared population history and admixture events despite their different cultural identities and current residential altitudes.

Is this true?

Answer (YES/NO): NO